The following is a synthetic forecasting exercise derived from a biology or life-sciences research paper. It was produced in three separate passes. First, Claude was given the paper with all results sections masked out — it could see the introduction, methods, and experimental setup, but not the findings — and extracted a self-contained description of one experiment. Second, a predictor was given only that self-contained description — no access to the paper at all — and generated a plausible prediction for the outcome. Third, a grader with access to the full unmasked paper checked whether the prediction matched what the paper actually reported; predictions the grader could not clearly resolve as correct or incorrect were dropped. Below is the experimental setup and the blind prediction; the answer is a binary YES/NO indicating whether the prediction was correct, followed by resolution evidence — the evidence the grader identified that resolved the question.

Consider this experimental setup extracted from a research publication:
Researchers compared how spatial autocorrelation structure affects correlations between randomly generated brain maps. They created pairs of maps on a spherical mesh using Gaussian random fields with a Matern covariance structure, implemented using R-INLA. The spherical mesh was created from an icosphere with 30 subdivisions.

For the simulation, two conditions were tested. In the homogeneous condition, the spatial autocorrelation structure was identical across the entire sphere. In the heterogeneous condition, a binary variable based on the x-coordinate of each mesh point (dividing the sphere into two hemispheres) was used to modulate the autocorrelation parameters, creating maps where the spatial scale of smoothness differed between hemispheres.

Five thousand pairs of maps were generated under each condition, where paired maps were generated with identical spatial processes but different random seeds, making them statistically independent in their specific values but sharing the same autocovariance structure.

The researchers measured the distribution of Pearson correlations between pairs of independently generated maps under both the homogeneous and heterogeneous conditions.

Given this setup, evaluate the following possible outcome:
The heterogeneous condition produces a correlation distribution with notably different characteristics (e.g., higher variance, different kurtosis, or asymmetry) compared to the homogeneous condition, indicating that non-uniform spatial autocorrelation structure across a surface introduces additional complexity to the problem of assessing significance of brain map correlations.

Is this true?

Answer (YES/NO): NO